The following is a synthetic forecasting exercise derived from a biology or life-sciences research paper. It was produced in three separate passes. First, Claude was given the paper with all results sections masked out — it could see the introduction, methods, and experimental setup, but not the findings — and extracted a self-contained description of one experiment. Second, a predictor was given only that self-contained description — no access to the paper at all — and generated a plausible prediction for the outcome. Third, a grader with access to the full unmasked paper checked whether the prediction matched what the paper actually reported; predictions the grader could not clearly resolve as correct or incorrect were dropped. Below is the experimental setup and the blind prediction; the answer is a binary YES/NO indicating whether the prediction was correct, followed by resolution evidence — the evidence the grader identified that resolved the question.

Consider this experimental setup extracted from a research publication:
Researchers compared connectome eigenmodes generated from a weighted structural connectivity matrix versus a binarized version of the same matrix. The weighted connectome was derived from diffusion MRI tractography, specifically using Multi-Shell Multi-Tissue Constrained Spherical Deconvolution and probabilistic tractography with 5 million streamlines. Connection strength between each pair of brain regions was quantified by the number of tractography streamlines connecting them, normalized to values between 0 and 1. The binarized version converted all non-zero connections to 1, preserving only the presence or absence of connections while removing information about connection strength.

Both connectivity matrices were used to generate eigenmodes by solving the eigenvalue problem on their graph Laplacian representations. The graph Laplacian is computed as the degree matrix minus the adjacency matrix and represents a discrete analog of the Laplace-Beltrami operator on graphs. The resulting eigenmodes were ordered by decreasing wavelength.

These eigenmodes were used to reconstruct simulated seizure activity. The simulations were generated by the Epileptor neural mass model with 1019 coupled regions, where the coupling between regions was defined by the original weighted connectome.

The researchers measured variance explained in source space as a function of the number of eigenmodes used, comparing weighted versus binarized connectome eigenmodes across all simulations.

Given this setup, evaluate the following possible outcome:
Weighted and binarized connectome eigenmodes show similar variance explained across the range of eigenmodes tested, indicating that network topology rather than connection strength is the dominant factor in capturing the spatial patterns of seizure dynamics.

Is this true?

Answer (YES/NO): NO